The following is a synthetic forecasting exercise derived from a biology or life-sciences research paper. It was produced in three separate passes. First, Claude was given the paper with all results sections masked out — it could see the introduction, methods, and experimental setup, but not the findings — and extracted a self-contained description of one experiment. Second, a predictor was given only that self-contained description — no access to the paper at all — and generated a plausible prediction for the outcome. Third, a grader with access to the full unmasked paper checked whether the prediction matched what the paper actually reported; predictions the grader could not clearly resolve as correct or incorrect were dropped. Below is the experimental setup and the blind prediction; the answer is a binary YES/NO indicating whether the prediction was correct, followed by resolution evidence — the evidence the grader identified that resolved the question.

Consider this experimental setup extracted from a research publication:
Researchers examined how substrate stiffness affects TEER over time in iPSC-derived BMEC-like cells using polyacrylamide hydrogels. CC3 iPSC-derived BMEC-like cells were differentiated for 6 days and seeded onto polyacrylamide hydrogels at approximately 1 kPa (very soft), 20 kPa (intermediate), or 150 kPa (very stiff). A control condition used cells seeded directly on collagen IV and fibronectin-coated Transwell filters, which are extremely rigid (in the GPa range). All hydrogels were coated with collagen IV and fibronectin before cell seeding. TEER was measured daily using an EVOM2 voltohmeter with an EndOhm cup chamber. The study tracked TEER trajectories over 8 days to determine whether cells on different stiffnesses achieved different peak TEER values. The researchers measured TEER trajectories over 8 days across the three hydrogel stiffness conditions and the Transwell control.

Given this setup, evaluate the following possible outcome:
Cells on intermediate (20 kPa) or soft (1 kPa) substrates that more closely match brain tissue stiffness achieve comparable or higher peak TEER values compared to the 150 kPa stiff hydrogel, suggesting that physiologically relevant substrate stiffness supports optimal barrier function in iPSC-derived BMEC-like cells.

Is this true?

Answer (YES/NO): NO